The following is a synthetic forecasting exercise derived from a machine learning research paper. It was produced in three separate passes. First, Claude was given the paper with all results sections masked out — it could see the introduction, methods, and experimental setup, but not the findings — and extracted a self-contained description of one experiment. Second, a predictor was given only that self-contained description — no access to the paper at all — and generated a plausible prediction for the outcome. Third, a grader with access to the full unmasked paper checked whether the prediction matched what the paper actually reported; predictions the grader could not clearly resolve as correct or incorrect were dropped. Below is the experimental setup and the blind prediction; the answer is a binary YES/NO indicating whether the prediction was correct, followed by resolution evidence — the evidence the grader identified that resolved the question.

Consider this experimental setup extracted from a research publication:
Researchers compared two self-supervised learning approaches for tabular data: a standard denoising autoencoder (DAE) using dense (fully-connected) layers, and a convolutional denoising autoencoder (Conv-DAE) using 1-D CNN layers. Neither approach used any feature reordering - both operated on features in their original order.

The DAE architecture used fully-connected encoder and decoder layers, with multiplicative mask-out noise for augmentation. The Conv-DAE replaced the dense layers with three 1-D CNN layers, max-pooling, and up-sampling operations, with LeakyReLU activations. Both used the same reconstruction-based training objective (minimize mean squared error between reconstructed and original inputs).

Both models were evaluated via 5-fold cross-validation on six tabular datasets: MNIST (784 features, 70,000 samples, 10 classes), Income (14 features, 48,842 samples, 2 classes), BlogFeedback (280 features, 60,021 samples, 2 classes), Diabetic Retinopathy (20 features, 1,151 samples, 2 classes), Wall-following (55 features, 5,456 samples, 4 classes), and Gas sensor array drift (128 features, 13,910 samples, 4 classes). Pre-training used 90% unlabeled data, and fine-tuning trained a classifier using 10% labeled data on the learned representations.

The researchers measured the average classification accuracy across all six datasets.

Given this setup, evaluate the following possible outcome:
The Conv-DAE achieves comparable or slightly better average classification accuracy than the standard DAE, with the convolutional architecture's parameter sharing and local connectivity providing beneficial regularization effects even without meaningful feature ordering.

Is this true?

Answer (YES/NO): YES